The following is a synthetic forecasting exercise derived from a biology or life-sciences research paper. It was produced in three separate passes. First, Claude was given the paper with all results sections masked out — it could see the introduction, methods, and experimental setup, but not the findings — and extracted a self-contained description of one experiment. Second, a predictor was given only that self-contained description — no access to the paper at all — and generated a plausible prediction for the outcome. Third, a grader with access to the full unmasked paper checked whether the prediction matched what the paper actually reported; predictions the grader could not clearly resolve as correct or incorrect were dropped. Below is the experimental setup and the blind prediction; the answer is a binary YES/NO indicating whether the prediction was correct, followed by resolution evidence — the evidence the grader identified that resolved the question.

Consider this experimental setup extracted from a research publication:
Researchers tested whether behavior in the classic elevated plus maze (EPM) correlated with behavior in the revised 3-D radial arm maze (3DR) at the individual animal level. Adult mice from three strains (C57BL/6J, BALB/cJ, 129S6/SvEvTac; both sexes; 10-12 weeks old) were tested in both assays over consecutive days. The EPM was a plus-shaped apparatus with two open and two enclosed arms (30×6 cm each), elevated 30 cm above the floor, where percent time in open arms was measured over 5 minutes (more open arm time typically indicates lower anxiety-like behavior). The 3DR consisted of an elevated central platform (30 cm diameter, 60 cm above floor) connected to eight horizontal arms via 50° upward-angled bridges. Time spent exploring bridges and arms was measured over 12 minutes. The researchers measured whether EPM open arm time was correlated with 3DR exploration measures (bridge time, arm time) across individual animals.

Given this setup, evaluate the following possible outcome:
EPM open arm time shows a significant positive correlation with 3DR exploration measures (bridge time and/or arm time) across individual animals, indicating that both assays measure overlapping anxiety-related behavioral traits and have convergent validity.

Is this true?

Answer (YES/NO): YES